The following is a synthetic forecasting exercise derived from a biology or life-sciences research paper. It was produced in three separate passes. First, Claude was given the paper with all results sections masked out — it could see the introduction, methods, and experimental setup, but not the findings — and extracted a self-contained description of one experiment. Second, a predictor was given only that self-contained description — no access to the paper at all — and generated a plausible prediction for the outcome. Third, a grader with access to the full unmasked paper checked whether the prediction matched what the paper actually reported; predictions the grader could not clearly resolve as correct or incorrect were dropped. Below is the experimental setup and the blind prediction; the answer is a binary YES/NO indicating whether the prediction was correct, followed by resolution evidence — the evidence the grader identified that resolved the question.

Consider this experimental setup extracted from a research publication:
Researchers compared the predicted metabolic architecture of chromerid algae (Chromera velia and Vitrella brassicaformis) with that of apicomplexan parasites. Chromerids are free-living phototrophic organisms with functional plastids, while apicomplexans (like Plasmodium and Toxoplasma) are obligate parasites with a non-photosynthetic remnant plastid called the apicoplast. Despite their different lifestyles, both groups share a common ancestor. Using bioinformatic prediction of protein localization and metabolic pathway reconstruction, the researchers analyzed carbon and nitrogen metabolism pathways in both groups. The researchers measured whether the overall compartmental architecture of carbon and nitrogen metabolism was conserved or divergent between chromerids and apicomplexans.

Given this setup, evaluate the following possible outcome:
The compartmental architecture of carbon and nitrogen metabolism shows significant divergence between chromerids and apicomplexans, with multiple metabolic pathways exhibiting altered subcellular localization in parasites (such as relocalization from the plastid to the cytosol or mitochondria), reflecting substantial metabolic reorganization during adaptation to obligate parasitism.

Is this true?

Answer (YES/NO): NO